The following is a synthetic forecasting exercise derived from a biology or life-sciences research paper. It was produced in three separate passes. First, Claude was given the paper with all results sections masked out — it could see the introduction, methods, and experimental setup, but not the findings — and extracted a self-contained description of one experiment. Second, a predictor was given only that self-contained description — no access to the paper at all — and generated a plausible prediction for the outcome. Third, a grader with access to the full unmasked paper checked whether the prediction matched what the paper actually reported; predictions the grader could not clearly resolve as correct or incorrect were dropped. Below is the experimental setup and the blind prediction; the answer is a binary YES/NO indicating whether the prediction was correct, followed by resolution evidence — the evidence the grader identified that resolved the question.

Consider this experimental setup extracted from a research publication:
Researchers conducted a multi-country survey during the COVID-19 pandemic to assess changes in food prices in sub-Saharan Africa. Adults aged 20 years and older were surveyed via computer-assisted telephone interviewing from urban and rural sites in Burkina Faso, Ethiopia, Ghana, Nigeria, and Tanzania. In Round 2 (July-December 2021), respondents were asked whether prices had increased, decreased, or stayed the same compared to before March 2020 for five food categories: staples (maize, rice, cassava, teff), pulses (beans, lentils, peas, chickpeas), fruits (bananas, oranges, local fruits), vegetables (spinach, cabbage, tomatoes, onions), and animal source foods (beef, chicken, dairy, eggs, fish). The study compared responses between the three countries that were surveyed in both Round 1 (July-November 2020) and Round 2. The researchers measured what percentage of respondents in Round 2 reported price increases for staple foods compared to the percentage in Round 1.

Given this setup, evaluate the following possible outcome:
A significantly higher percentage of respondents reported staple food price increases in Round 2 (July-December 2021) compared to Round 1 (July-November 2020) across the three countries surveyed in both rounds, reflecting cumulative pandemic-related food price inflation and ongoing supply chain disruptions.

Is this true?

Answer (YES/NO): NO